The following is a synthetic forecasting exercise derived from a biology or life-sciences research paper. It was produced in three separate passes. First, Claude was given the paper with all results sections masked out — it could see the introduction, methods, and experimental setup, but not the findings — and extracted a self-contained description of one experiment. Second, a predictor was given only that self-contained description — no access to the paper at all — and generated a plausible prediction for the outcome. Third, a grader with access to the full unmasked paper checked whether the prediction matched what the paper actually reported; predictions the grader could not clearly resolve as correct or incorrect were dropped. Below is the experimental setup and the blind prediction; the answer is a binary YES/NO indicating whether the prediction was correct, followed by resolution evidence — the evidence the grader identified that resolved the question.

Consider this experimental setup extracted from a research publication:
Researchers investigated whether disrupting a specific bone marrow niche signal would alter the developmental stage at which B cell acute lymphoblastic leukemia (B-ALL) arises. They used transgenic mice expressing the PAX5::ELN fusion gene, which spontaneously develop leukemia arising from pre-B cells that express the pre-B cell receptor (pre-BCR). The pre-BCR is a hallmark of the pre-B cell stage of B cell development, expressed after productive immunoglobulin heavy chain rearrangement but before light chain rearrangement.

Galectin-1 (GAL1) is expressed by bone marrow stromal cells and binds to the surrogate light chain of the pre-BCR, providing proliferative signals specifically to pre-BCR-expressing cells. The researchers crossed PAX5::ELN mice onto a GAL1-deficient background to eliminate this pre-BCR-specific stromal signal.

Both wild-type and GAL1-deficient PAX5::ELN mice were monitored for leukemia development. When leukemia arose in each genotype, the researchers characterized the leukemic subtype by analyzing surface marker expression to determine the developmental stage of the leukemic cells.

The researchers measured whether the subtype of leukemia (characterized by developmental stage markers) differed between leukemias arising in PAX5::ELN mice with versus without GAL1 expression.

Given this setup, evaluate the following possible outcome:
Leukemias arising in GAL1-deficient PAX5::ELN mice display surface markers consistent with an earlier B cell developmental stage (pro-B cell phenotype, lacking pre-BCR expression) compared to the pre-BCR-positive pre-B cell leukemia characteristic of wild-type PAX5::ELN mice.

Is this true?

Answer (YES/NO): NO